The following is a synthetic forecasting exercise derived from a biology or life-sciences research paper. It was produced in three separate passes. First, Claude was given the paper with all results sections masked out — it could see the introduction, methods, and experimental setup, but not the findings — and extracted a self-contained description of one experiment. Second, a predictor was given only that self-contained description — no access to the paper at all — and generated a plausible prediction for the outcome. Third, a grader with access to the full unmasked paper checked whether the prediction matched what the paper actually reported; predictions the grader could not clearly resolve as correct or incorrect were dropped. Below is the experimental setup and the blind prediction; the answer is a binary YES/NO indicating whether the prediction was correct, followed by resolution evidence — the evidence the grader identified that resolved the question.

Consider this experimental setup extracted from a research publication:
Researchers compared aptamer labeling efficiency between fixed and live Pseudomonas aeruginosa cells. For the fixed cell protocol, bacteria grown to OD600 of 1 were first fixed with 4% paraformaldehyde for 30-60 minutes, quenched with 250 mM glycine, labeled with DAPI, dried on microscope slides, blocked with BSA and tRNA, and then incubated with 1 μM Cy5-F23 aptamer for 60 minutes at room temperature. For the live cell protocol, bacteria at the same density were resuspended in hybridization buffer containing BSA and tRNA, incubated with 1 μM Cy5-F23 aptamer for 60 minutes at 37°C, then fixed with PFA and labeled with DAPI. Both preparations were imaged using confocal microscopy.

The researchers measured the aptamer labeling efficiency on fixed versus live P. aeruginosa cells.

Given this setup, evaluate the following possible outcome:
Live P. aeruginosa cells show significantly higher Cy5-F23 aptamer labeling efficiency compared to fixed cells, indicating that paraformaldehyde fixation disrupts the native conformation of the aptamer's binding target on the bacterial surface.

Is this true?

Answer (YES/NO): NO